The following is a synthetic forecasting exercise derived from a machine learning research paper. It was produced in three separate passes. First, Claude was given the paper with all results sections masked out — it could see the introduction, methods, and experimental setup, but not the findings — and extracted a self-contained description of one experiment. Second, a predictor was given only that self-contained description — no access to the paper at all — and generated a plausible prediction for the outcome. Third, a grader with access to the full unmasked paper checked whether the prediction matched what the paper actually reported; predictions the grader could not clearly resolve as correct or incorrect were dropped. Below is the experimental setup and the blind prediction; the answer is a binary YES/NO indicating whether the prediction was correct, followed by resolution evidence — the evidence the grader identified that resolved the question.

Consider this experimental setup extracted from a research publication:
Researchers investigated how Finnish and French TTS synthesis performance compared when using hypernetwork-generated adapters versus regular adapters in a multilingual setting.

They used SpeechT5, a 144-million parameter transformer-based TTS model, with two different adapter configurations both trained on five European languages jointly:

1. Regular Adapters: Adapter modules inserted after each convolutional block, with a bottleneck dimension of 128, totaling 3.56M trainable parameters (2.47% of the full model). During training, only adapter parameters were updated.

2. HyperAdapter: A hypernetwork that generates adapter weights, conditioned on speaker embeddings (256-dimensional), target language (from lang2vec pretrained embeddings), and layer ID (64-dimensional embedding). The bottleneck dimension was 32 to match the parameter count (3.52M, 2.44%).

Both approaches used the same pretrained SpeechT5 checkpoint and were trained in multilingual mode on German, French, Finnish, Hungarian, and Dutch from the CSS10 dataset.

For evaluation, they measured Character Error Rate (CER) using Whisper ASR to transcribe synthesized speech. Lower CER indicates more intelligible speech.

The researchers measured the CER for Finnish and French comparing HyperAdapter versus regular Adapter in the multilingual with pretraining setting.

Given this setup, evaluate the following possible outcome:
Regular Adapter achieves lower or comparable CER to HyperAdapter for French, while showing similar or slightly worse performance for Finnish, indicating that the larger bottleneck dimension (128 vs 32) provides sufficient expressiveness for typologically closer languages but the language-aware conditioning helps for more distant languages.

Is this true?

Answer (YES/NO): NO